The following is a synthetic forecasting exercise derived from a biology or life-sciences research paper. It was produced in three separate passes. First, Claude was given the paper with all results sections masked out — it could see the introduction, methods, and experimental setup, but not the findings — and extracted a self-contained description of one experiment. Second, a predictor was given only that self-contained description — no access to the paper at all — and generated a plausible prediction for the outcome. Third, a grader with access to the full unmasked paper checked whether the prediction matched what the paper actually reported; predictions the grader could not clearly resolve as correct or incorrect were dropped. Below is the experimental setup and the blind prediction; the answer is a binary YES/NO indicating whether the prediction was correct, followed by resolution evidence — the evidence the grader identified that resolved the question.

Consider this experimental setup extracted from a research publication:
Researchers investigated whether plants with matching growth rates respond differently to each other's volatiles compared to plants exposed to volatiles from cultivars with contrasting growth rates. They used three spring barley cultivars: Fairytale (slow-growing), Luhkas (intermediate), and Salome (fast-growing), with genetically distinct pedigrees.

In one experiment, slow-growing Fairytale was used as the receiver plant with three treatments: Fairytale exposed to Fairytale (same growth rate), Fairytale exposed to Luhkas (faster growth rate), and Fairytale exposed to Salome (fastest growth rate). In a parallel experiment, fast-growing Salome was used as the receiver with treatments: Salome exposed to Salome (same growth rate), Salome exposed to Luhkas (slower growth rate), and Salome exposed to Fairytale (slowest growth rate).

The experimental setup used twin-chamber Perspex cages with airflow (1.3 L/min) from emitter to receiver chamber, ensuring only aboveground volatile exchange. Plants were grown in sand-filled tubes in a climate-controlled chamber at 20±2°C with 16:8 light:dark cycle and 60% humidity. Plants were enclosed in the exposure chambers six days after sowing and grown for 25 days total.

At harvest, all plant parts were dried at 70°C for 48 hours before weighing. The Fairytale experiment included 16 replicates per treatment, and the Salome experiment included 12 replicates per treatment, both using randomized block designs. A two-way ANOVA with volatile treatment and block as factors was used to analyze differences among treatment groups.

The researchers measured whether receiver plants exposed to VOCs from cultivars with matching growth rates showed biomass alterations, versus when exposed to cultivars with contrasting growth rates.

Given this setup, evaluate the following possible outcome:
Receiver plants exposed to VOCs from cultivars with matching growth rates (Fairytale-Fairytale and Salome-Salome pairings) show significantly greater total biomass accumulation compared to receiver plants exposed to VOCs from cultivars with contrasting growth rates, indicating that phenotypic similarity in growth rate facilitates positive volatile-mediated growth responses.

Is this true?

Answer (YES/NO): NO